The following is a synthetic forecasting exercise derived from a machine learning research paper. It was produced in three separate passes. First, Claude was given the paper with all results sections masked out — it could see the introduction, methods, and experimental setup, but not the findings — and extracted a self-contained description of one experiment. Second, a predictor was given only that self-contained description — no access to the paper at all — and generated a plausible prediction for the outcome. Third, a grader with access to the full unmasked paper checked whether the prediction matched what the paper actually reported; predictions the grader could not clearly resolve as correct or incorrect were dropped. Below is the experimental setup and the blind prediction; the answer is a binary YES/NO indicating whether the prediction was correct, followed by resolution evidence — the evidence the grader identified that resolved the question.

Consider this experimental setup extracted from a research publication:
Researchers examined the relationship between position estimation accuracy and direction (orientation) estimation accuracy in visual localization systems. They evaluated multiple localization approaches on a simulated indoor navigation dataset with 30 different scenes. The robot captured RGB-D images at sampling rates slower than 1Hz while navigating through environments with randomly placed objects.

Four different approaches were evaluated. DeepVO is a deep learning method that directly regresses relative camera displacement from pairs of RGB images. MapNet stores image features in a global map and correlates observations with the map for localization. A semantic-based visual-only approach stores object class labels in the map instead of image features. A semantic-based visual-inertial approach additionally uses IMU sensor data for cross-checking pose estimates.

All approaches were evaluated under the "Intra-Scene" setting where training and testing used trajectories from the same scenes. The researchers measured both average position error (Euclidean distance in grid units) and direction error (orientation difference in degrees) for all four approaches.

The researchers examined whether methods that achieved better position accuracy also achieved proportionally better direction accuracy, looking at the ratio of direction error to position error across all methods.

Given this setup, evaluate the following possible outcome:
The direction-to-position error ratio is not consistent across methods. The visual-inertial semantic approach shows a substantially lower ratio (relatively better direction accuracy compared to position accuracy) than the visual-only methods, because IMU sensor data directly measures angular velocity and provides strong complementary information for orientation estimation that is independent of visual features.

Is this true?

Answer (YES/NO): NO